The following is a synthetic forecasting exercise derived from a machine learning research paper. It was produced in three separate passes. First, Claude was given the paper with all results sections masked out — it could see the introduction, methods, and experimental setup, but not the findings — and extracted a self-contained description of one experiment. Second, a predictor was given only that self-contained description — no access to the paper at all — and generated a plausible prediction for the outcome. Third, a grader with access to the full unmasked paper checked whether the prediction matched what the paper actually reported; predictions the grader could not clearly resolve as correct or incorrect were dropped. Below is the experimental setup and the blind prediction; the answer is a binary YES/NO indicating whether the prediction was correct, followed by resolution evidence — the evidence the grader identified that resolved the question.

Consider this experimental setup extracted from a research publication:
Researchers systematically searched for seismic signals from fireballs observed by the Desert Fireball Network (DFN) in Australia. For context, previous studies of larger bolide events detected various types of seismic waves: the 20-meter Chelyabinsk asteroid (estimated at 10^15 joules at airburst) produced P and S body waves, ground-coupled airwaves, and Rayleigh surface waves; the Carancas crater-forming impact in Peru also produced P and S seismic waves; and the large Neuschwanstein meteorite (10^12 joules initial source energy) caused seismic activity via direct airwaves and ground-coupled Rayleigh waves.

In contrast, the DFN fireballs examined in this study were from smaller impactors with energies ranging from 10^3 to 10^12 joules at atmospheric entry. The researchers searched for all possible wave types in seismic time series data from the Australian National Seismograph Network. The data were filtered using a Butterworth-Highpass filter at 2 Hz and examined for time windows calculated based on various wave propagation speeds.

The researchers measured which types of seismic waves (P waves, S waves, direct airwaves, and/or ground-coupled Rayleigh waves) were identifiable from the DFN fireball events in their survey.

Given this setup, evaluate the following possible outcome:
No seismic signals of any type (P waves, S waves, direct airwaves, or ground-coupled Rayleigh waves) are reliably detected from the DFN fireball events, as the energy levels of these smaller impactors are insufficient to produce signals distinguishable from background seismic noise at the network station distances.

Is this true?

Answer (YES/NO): NO